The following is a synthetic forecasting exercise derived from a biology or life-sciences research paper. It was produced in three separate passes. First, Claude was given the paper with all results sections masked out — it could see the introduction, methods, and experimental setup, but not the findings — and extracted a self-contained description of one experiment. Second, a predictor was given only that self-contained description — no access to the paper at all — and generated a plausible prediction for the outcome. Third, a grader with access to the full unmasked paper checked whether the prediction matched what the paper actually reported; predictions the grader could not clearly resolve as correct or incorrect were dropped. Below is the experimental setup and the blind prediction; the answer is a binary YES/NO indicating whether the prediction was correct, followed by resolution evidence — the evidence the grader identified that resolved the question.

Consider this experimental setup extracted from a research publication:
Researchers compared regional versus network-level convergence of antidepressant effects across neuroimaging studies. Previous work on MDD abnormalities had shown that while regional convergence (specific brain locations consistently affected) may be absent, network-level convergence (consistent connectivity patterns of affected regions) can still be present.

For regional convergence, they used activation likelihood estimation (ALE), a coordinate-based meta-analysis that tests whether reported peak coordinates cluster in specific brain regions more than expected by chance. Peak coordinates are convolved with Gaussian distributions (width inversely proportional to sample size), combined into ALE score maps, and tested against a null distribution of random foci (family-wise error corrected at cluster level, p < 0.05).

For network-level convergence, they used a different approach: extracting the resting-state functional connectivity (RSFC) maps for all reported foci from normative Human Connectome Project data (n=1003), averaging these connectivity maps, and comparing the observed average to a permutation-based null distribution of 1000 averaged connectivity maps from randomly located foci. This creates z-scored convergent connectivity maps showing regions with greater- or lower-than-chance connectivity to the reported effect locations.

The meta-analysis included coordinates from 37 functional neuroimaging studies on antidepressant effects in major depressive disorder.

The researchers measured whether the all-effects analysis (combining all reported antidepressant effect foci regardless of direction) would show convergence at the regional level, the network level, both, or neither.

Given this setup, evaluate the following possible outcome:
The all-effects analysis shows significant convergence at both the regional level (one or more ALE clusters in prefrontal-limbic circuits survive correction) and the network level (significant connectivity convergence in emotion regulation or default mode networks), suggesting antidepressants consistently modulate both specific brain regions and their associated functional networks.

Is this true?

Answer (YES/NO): NO